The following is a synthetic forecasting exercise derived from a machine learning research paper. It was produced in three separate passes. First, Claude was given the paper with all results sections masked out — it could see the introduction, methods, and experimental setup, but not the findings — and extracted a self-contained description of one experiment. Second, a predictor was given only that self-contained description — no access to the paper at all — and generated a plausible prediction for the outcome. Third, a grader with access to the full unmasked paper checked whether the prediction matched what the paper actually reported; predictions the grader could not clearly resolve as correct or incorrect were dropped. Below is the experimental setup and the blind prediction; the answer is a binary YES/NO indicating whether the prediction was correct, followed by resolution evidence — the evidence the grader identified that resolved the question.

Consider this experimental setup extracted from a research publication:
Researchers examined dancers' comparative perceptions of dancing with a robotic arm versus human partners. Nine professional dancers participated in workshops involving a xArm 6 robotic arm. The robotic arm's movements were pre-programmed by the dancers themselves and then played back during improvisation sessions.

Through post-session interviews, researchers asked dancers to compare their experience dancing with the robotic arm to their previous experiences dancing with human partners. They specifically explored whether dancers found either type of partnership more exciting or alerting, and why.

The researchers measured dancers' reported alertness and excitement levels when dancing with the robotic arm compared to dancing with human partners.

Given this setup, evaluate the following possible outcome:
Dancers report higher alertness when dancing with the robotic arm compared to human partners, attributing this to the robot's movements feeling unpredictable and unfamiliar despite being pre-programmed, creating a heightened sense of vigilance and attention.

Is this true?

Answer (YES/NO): NO